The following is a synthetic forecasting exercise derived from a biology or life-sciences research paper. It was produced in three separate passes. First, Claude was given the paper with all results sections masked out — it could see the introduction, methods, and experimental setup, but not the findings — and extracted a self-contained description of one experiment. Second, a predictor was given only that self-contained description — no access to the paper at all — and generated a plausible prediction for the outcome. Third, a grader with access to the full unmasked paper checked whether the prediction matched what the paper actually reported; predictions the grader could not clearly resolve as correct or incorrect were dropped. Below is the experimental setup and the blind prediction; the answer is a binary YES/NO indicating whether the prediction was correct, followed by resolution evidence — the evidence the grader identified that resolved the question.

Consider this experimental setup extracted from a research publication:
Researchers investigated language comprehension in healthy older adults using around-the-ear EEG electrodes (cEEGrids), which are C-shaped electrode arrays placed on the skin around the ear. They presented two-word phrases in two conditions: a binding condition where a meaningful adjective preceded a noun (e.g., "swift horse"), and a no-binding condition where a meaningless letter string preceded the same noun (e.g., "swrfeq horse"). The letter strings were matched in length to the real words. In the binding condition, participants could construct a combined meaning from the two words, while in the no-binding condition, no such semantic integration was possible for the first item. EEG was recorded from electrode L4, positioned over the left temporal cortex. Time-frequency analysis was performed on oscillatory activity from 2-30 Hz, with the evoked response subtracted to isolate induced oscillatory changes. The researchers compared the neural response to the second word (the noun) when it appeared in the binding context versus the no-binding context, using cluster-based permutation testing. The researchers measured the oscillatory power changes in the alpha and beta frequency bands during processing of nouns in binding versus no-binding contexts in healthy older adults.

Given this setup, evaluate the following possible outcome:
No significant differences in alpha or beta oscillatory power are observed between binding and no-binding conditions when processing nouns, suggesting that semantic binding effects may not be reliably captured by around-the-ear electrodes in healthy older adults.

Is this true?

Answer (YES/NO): NO